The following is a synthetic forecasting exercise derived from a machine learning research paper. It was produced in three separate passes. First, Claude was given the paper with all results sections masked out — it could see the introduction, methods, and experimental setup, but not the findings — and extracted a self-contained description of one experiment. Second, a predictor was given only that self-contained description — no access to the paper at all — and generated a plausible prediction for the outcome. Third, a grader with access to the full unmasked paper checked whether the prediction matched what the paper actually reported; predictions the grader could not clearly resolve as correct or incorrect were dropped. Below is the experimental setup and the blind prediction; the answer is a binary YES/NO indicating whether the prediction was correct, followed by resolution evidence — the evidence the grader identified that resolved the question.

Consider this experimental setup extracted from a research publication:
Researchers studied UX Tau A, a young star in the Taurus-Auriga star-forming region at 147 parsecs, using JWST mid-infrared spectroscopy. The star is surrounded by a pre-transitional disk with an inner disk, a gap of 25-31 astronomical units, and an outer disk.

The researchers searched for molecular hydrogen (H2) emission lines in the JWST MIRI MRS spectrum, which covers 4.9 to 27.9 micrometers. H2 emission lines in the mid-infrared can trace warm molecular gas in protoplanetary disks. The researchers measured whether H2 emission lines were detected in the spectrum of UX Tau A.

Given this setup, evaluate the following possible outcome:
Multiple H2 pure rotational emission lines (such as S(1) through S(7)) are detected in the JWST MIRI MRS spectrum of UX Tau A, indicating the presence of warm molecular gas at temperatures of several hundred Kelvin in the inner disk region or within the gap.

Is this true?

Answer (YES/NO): YES